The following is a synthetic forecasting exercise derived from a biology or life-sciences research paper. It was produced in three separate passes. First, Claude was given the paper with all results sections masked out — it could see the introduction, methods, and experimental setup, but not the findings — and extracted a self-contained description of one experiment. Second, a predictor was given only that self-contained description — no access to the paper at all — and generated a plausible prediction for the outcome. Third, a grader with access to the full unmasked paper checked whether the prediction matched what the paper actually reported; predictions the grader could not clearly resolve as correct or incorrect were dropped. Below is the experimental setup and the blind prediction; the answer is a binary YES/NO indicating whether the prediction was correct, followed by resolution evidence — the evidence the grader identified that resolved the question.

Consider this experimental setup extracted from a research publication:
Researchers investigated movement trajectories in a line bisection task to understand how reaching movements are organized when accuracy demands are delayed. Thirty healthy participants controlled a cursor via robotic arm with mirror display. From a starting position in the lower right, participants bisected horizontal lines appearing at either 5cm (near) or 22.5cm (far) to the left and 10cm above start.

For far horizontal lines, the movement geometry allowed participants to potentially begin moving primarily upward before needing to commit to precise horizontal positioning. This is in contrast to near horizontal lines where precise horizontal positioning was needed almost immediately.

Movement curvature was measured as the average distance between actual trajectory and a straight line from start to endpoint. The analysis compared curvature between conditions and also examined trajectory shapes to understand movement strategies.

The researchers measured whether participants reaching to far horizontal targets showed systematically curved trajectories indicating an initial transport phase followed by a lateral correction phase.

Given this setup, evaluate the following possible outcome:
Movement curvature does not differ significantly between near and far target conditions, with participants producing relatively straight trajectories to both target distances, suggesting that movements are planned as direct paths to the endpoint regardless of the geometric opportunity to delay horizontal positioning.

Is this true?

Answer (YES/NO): NO